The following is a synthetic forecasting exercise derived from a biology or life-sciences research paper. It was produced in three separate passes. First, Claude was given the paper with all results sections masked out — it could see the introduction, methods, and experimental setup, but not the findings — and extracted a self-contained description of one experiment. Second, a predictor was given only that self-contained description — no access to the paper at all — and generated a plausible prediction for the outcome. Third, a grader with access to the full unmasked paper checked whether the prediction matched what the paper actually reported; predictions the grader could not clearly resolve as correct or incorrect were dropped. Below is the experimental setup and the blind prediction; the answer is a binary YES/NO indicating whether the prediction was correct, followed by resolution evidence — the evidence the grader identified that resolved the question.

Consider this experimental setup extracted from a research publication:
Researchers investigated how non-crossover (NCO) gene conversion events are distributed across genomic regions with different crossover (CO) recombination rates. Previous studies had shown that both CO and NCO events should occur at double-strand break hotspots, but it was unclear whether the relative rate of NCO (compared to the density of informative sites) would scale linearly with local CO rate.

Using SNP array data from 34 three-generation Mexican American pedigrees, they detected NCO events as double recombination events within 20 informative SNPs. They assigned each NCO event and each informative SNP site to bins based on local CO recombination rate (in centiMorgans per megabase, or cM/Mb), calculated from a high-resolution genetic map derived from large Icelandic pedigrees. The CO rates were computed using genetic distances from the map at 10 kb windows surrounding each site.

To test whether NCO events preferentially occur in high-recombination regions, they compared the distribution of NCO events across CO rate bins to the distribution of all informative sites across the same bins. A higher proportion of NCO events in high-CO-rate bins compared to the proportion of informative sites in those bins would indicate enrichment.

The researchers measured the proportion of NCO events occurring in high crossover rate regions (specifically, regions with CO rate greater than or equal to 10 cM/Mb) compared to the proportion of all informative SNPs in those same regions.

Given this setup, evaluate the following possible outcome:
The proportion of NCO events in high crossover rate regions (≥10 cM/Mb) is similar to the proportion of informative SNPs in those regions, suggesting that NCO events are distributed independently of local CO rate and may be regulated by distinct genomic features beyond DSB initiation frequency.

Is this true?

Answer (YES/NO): NO